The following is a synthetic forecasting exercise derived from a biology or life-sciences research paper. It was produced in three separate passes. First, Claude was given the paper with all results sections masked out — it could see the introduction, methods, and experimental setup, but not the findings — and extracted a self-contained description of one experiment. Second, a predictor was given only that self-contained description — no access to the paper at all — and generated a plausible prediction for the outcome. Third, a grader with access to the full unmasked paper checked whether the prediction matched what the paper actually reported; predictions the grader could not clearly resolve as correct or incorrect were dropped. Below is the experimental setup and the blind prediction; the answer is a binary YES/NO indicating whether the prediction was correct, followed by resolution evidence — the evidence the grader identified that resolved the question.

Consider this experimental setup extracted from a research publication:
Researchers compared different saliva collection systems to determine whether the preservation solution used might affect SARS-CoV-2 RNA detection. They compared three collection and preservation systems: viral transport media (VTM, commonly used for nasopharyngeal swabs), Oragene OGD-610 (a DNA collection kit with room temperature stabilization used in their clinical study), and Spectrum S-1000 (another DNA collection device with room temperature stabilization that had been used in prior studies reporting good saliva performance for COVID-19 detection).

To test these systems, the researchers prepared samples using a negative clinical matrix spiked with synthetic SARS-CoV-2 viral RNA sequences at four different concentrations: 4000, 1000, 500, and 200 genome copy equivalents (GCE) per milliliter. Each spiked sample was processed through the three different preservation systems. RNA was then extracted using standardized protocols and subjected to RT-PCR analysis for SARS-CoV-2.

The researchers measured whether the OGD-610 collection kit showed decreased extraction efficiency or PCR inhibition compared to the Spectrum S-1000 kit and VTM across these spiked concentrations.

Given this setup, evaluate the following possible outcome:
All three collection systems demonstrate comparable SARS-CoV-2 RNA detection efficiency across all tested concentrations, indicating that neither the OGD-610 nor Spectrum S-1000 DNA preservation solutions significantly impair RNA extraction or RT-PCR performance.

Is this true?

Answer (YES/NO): YES